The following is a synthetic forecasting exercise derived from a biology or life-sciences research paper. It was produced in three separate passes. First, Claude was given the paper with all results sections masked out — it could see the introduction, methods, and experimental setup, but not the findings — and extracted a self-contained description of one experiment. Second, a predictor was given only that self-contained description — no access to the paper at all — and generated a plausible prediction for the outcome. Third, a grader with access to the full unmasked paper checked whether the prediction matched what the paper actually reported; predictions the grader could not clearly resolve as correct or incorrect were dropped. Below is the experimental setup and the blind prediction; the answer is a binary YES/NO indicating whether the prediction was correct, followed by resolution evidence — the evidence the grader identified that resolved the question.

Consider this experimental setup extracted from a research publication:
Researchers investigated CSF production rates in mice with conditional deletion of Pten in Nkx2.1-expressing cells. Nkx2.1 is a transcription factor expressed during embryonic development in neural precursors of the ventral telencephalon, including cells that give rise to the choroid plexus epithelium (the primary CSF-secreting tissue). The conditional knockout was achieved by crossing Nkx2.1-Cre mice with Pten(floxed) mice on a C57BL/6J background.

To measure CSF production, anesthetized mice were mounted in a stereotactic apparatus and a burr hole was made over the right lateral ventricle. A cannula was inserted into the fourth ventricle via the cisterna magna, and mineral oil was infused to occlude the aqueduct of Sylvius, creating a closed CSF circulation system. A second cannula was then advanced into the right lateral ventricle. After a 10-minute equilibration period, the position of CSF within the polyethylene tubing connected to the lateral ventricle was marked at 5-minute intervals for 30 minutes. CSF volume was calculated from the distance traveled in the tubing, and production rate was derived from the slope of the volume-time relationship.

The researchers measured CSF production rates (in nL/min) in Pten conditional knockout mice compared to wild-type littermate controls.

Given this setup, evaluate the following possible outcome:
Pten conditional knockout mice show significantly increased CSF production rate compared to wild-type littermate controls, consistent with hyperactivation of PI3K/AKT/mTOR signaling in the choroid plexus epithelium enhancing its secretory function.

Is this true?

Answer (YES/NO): NO